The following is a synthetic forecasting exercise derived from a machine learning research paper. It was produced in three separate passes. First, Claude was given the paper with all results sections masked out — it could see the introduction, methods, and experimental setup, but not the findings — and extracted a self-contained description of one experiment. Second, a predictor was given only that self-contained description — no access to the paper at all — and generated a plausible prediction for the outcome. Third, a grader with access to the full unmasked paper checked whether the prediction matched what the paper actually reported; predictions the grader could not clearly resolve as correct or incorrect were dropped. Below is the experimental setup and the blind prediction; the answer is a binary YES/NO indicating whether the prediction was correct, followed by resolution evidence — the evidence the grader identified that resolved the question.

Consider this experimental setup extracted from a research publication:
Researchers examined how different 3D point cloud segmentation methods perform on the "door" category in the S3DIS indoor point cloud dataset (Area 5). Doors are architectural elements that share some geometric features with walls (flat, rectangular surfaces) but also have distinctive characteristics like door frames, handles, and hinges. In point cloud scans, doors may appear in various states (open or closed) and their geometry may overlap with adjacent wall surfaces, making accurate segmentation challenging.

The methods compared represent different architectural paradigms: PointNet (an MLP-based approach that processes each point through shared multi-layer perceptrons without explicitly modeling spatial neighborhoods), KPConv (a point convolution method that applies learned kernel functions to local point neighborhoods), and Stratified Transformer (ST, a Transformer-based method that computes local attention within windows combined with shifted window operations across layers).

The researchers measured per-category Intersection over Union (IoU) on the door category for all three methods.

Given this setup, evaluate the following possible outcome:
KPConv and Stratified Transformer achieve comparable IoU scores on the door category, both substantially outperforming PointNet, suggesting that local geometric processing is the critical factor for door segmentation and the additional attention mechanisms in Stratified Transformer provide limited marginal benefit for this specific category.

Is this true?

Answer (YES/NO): NO